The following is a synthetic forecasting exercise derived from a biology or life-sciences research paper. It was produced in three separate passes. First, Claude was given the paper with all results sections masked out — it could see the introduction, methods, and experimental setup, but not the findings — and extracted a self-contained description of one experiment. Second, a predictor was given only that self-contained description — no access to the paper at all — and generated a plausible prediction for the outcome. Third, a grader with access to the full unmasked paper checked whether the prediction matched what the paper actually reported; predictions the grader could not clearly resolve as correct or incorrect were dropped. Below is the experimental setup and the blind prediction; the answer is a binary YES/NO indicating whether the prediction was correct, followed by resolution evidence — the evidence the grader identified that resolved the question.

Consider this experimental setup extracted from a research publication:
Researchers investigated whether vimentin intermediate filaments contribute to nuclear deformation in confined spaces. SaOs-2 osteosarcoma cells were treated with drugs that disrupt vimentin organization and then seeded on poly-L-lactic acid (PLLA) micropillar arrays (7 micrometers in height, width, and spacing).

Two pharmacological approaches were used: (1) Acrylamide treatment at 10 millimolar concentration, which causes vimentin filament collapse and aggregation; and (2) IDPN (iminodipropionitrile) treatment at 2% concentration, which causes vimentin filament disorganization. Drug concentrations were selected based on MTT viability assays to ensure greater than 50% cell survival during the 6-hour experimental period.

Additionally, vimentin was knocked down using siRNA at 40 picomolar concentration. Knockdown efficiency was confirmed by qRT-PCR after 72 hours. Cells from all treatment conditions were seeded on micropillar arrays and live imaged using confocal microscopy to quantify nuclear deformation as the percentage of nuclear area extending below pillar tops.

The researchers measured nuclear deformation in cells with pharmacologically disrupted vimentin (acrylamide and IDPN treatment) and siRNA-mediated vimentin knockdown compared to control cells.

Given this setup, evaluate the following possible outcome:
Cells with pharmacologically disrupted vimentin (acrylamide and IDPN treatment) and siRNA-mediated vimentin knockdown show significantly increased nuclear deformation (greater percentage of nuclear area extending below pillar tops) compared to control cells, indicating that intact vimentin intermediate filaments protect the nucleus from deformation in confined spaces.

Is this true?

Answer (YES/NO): NO